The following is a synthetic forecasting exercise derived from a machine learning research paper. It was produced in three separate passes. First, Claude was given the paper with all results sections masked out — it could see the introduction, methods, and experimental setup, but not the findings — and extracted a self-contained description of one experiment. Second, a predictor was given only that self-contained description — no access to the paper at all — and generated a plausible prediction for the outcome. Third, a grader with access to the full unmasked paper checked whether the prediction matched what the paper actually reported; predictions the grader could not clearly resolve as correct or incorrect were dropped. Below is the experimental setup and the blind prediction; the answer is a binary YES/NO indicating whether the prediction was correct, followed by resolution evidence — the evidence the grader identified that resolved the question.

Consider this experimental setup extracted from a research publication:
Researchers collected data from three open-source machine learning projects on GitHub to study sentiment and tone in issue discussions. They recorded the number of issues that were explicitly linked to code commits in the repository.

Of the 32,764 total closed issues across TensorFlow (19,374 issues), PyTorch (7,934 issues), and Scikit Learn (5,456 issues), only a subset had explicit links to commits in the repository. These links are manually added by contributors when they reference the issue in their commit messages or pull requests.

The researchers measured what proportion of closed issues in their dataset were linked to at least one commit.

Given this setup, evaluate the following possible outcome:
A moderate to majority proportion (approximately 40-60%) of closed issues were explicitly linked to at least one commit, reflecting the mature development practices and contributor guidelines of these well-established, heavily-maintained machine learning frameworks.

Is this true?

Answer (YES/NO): NO